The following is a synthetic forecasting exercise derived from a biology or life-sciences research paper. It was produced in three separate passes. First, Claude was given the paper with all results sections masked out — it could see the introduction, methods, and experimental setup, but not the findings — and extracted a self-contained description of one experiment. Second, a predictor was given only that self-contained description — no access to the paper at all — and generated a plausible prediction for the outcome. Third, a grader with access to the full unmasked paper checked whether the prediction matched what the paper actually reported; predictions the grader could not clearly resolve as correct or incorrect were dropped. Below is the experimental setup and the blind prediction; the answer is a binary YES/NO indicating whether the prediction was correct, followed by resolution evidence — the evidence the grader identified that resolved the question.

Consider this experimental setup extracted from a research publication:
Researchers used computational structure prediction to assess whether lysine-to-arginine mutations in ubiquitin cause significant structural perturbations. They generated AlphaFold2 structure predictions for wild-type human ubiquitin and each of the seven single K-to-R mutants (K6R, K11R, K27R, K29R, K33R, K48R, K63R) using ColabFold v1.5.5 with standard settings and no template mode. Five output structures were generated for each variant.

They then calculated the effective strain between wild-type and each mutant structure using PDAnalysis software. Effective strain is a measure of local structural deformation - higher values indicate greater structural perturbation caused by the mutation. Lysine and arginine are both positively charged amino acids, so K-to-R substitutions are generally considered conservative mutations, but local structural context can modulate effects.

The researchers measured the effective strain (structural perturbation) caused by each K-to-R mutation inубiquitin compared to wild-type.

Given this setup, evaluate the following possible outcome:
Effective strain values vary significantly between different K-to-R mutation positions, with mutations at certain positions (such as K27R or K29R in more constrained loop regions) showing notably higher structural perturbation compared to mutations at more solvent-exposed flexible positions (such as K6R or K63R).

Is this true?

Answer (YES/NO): NO